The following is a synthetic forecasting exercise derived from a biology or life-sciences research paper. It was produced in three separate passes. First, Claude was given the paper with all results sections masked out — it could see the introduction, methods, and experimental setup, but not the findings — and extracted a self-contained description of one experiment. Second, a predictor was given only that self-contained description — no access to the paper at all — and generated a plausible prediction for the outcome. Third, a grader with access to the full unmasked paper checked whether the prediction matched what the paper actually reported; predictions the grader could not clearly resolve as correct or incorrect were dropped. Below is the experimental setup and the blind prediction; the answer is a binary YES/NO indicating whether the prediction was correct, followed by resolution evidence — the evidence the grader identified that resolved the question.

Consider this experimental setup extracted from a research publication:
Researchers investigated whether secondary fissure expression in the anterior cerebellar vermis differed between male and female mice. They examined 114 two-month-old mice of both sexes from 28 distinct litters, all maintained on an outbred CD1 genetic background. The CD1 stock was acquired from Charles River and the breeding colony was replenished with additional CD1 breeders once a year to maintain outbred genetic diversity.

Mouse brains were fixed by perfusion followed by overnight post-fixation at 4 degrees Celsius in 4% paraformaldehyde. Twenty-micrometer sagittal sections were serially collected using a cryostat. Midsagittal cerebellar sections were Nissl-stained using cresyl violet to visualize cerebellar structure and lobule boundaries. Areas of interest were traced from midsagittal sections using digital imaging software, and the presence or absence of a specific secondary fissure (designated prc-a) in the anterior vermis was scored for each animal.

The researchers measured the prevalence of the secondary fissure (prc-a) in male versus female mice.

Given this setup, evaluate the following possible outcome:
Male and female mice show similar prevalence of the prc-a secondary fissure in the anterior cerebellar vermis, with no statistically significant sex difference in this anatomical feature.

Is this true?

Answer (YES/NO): NO